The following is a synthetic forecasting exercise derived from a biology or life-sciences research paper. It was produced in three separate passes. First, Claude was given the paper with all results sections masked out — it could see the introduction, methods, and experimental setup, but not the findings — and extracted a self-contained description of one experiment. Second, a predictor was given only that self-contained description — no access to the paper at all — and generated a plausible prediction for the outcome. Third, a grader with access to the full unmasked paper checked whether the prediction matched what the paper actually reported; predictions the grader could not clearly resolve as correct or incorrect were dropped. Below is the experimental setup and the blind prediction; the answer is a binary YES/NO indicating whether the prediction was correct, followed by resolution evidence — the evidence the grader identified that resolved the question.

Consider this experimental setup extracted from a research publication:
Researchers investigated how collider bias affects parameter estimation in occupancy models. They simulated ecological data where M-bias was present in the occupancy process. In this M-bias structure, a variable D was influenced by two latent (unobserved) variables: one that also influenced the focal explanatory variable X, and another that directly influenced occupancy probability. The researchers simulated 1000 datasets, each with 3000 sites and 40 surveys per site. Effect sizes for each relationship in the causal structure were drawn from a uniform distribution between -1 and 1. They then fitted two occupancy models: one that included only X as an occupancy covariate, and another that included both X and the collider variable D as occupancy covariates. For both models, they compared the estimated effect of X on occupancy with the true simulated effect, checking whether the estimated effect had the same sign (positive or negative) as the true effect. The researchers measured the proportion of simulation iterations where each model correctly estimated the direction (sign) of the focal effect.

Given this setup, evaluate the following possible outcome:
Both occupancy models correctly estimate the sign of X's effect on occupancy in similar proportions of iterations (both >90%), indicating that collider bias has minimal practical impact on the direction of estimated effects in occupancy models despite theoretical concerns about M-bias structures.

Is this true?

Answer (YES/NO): NO